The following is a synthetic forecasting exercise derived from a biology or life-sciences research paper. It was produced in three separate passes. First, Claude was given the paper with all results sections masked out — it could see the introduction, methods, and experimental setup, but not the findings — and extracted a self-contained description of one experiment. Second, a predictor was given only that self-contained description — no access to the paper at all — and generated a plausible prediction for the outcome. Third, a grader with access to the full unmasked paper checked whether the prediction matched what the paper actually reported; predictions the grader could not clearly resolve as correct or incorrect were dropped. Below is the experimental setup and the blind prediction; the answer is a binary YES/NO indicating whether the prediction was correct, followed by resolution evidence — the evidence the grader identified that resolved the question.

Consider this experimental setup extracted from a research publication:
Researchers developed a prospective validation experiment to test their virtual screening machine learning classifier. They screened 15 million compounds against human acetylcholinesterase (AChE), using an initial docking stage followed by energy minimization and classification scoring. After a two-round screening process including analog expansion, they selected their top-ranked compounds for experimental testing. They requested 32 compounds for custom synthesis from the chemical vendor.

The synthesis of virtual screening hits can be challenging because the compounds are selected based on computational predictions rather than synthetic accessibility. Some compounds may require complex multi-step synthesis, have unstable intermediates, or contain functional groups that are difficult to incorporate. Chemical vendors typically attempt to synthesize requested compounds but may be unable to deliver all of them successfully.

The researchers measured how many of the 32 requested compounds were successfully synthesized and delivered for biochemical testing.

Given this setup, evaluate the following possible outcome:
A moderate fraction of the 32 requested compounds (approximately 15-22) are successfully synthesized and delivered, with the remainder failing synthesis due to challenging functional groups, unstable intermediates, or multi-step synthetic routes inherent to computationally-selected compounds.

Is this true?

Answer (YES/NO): NO